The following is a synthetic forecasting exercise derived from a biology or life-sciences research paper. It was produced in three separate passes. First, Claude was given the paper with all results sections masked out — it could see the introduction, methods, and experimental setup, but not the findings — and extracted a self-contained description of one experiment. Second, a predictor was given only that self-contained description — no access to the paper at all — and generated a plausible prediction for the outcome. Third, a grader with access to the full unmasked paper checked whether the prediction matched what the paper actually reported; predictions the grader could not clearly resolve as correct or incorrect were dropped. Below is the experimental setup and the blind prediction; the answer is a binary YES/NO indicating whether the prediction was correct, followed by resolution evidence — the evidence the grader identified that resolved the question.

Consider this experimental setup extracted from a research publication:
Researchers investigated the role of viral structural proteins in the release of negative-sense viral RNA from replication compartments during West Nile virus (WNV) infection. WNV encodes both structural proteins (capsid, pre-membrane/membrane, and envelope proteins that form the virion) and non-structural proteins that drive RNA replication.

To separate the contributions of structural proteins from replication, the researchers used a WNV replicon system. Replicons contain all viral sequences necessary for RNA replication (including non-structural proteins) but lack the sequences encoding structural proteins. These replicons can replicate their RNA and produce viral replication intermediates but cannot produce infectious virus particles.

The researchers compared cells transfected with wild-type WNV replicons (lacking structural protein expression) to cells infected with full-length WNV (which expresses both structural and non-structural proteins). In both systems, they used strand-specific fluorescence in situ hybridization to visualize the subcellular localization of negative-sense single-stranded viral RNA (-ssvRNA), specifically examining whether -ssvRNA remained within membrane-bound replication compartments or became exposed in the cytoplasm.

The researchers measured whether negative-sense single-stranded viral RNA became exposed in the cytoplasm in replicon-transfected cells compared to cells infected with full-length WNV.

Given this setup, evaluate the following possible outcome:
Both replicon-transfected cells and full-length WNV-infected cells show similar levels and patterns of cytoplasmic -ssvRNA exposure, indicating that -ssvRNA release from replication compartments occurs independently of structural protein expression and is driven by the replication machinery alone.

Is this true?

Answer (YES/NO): NO